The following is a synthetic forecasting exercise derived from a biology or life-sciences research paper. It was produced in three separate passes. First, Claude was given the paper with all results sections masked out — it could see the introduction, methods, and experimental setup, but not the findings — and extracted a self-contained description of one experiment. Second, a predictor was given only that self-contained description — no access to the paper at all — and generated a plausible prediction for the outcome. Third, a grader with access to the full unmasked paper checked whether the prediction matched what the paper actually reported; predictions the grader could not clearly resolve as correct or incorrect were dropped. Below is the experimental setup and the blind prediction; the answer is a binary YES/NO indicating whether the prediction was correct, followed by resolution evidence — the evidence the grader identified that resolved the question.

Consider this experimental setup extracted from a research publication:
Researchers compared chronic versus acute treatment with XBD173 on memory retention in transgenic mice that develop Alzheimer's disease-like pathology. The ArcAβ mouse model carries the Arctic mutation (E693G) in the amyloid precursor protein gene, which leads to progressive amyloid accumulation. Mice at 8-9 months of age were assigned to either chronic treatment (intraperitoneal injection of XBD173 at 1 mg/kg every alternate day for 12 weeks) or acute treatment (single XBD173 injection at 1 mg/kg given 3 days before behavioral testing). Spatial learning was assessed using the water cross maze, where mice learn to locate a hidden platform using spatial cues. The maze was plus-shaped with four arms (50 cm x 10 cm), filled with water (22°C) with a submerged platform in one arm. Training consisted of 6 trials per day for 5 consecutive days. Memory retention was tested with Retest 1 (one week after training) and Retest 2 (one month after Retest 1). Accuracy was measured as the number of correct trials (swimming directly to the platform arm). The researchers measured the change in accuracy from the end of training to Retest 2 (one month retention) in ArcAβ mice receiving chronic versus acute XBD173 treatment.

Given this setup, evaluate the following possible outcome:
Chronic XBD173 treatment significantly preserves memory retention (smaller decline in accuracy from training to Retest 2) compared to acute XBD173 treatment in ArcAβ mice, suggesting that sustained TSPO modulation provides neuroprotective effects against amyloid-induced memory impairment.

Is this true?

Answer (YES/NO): YES